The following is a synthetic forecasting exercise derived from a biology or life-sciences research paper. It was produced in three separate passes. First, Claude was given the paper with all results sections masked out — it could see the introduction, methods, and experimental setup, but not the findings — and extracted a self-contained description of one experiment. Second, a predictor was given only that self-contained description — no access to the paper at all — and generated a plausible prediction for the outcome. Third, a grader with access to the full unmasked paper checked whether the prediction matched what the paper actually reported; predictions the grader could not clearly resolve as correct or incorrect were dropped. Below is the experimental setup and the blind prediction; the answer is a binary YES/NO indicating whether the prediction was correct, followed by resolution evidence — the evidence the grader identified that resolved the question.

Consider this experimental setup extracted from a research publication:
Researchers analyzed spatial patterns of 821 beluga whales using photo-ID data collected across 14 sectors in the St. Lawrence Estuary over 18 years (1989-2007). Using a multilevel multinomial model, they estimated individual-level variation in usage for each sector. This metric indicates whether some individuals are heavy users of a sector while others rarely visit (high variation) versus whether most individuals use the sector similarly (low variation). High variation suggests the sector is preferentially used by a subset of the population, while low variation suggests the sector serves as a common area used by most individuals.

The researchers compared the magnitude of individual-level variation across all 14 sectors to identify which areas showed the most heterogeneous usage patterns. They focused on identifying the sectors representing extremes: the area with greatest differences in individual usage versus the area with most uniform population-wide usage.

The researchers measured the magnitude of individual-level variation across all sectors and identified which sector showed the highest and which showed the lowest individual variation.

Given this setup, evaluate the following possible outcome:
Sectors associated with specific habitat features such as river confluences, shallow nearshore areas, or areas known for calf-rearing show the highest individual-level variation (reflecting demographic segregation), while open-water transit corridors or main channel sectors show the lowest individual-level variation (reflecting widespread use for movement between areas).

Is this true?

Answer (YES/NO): NO